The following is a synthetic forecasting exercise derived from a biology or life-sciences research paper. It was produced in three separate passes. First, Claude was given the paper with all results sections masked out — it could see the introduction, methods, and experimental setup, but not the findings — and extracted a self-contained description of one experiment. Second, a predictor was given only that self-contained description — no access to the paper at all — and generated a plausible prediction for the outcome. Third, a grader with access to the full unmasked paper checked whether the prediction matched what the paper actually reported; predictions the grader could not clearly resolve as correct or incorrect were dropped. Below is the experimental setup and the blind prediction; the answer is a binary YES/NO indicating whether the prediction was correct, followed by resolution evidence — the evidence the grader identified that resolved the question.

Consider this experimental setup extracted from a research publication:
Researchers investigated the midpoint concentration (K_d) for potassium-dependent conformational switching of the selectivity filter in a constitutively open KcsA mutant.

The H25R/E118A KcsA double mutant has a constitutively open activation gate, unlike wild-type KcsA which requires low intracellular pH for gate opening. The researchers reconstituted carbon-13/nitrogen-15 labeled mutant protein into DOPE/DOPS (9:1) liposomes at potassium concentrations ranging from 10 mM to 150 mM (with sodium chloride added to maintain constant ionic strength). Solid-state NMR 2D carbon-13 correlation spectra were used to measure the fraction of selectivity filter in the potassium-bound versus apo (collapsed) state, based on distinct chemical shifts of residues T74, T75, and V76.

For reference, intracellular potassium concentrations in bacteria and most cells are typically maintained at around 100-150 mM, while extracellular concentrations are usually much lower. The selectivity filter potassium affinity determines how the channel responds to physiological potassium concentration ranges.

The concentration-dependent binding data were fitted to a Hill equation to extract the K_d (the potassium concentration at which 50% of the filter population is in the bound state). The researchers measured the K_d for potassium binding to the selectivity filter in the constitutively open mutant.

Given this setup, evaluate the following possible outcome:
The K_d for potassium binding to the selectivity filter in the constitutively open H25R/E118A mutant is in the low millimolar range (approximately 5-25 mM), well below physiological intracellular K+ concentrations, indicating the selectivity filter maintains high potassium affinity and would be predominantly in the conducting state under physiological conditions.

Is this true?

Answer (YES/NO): NO